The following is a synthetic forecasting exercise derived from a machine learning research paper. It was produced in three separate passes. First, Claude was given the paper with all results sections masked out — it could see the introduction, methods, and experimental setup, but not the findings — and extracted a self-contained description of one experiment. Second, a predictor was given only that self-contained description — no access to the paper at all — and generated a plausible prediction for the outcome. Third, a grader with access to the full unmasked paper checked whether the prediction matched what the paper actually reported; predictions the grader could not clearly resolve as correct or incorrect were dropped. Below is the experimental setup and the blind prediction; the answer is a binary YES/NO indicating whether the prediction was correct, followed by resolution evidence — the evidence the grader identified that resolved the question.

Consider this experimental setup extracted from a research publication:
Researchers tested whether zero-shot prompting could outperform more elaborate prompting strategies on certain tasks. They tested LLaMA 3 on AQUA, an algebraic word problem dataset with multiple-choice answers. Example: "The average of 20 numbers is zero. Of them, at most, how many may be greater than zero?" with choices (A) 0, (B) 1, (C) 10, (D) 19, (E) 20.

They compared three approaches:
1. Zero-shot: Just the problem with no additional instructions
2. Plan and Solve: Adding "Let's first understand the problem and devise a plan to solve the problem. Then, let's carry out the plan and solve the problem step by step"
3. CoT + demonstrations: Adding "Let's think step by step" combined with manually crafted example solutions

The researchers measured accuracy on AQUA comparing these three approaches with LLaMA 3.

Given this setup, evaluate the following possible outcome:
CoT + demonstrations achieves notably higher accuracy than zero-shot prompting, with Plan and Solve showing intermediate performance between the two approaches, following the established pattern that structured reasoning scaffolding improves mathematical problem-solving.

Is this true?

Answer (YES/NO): NO